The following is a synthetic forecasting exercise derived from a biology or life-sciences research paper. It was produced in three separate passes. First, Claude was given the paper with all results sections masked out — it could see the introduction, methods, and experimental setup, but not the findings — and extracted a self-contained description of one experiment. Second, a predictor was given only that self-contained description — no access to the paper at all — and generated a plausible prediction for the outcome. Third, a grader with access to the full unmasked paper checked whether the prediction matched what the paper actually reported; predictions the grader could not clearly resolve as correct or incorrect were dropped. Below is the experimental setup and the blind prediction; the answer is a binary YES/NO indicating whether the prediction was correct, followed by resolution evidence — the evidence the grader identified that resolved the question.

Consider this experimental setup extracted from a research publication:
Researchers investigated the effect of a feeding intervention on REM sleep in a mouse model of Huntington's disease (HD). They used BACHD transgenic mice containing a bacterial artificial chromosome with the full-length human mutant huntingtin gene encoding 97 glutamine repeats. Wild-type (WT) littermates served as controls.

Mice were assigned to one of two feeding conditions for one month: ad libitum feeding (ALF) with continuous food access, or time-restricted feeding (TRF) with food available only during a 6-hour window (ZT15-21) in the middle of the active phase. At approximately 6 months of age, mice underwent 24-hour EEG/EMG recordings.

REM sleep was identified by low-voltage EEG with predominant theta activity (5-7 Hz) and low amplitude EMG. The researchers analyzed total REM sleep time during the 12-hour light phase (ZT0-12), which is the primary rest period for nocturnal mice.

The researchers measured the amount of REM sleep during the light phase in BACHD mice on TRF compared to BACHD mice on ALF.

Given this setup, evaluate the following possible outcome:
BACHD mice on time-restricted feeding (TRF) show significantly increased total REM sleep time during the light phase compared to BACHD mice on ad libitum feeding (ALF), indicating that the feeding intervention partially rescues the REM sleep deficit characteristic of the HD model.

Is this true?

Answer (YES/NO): NO